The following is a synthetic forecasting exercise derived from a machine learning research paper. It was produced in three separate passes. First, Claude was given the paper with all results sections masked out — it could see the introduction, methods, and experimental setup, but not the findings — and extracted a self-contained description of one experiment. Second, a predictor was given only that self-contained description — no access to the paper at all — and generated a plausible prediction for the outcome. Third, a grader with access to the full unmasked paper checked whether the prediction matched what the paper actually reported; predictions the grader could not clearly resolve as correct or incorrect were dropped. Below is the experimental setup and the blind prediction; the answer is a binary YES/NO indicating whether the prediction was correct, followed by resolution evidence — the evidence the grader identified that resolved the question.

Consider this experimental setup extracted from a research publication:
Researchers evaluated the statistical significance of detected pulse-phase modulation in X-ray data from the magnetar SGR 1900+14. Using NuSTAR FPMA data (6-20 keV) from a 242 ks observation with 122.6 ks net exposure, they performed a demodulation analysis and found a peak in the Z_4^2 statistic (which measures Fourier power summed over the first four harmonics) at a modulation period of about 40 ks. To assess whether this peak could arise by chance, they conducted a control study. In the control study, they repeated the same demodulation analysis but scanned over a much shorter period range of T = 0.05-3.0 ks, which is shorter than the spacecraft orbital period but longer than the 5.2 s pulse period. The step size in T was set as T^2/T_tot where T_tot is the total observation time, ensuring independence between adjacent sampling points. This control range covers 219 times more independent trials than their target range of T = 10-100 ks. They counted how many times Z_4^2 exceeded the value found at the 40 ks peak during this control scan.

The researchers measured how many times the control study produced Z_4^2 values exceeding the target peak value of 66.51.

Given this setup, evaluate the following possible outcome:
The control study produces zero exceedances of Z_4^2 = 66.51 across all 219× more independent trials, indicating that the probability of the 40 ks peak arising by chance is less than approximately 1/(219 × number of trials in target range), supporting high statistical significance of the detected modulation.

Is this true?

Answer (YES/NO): NO